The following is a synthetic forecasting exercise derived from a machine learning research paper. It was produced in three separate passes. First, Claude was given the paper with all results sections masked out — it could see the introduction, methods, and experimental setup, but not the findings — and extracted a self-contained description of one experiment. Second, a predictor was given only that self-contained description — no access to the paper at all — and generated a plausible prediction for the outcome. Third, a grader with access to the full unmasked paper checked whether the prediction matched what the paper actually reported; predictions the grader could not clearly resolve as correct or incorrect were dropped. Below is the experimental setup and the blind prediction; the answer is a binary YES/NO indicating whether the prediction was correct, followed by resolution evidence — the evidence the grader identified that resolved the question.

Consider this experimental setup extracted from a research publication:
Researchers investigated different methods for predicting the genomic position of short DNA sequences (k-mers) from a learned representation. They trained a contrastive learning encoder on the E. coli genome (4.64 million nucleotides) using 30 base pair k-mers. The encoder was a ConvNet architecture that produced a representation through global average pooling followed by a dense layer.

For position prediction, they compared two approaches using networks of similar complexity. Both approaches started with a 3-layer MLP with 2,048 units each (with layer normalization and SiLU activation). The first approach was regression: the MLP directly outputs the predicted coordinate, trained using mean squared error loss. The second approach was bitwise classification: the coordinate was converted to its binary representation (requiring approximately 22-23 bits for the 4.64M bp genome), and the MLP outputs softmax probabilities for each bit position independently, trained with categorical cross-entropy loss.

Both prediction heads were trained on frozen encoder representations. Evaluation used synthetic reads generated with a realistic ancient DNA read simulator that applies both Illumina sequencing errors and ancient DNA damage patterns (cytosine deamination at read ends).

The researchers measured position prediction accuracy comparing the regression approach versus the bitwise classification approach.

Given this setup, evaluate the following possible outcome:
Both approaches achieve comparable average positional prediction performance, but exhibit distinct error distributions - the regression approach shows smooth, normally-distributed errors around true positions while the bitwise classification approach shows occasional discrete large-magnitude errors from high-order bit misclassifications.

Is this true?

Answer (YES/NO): NO